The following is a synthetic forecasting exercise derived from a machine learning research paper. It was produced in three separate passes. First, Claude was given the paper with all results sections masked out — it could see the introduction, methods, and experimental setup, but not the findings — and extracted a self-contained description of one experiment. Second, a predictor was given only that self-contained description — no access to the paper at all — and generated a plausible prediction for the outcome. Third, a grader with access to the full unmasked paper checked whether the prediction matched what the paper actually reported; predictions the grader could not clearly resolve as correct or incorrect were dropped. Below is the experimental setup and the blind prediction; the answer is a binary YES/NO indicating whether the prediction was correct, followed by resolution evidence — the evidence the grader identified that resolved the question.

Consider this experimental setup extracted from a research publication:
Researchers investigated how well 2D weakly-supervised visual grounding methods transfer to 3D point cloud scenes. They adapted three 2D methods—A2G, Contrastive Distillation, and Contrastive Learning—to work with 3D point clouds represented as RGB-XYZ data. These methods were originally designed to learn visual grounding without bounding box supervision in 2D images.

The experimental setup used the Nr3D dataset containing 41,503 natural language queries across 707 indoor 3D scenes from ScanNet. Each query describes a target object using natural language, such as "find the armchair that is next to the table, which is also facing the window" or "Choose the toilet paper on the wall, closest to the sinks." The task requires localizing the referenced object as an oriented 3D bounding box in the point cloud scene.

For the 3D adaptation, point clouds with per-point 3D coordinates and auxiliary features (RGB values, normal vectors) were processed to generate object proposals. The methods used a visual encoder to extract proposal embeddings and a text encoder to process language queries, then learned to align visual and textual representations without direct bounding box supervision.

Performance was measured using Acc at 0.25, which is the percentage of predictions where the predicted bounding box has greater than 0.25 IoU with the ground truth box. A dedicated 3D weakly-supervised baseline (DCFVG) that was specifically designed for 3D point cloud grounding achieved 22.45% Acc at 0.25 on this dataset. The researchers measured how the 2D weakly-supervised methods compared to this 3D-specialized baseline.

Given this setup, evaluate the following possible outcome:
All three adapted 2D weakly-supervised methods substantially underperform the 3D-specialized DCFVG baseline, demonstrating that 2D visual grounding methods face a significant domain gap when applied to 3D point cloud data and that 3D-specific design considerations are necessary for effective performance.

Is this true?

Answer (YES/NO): YES